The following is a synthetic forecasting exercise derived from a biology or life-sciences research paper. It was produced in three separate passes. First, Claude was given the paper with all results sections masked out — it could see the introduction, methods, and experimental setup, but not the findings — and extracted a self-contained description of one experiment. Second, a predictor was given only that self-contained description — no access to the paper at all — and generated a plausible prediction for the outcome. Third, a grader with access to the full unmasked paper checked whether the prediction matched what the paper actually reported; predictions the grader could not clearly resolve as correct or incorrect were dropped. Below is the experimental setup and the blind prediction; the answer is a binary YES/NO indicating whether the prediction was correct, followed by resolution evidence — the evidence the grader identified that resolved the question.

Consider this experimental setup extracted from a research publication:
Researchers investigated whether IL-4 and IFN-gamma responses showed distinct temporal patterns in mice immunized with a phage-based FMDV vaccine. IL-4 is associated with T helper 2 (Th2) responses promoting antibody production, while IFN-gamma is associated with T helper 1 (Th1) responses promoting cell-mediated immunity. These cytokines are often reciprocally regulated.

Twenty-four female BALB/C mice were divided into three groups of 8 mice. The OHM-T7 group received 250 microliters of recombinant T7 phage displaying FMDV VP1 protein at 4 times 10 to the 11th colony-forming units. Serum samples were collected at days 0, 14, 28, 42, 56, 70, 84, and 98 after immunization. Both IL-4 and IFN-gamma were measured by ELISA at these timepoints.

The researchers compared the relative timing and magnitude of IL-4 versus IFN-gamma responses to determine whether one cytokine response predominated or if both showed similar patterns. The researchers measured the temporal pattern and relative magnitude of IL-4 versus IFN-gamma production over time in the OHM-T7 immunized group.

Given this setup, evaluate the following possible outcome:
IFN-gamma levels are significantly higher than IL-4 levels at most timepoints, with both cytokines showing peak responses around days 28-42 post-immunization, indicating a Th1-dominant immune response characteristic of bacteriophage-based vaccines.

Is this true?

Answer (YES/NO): NO